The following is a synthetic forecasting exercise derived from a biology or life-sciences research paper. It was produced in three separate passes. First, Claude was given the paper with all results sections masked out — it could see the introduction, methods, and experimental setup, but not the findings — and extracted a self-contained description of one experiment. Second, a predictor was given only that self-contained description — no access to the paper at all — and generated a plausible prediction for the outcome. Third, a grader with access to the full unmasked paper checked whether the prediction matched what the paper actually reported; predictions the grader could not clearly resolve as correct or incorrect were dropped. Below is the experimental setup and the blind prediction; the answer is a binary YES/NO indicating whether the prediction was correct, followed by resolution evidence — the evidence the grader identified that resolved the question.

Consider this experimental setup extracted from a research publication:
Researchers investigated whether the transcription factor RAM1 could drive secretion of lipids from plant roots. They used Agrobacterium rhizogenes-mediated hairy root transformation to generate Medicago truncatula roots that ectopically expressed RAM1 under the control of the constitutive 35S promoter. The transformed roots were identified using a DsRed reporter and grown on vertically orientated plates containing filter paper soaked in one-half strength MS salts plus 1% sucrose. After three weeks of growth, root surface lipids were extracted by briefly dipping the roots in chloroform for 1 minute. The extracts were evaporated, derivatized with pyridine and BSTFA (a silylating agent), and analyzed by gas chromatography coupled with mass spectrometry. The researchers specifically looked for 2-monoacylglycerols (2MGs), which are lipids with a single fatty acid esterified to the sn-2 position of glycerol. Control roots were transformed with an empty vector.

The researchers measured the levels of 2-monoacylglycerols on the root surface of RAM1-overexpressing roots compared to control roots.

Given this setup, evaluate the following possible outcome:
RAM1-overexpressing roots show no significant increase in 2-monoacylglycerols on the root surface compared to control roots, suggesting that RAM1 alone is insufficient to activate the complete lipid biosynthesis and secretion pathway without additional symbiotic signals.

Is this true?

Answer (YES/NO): NO